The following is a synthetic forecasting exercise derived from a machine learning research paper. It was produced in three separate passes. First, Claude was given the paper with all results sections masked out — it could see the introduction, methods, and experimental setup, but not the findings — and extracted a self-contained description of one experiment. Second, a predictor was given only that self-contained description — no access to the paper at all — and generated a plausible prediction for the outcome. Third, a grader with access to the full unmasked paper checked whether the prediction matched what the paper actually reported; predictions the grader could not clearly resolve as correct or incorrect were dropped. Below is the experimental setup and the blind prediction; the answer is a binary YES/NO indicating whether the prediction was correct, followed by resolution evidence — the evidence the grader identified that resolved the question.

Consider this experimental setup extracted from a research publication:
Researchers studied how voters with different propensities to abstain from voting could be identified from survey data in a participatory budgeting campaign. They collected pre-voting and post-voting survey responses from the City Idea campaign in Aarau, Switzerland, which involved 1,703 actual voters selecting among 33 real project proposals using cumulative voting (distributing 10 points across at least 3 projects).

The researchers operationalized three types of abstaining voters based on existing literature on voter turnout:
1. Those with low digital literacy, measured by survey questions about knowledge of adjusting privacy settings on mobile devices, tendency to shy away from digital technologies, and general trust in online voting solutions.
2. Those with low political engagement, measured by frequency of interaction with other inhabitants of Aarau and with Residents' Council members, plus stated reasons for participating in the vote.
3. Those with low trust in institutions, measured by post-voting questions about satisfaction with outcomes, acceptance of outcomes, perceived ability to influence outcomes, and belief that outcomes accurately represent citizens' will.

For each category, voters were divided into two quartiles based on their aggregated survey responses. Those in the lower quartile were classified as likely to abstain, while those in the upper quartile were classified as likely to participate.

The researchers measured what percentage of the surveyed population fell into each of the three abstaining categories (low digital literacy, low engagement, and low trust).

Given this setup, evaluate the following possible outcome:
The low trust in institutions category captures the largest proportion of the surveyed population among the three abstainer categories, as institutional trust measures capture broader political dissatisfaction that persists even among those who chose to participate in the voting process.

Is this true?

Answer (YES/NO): NO